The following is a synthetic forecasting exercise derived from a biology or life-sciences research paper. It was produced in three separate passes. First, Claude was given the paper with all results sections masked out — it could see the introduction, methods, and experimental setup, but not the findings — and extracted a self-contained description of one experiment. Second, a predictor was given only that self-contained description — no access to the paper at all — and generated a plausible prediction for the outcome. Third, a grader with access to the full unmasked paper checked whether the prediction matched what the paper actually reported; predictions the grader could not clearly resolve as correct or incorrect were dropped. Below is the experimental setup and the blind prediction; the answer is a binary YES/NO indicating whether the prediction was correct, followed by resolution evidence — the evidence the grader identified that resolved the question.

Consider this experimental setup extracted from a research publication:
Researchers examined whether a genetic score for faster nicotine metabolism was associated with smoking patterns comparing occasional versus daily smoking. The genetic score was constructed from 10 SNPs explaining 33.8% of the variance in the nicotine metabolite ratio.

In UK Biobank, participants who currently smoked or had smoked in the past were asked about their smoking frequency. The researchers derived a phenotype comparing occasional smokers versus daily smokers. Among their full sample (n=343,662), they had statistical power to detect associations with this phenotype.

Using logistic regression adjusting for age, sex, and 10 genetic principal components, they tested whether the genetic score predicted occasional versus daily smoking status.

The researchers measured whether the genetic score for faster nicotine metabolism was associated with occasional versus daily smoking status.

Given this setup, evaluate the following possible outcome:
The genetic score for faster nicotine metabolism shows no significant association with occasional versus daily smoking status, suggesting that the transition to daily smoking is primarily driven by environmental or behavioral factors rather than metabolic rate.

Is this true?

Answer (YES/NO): YES